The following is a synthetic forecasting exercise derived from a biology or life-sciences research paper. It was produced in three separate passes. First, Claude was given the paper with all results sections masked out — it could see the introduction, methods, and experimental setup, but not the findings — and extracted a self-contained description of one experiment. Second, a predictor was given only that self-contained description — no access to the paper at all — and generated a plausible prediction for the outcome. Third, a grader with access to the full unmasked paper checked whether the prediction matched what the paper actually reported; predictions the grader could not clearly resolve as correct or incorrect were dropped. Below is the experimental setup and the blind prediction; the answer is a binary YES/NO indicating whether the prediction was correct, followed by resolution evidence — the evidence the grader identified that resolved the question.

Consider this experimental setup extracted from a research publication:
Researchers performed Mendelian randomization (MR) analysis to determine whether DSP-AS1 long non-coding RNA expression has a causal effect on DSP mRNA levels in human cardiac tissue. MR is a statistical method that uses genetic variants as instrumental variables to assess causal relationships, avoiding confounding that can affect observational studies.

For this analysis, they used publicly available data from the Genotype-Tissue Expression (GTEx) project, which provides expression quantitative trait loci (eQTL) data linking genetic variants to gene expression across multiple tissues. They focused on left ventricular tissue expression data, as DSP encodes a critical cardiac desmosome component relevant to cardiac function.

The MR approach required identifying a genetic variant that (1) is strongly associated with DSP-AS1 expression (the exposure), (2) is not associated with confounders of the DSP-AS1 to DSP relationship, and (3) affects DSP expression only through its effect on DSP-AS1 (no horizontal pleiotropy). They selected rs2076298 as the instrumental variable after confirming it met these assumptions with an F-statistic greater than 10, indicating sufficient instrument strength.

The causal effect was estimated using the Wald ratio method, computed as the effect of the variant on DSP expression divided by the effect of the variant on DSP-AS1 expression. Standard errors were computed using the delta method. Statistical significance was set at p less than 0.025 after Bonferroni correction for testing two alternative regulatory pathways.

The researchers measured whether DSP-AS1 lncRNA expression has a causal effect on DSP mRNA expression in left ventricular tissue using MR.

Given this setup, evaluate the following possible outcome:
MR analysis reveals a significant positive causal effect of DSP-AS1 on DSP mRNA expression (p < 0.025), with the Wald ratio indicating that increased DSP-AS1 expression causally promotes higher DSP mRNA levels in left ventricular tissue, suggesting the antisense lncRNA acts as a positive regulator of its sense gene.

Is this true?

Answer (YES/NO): NO